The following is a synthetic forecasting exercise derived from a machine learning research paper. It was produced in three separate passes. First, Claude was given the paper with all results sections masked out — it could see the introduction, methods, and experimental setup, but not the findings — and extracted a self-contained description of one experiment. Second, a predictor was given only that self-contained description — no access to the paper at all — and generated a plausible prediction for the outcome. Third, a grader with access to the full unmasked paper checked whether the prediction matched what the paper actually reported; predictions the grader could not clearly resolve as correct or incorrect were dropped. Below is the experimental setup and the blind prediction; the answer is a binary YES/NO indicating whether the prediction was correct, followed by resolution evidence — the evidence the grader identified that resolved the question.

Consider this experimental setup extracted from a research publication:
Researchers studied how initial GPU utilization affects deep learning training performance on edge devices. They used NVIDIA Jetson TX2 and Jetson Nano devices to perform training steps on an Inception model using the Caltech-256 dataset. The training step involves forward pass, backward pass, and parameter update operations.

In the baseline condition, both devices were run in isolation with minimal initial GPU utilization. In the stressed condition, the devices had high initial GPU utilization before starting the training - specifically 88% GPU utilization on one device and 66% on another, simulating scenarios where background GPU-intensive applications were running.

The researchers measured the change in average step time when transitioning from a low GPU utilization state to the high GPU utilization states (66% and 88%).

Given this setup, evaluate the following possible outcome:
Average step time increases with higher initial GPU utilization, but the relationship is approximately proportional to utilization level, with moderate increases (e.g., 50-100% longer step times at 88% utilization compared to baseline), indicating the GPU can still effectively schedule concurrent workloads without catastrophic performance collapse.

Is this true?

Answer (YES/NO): NO